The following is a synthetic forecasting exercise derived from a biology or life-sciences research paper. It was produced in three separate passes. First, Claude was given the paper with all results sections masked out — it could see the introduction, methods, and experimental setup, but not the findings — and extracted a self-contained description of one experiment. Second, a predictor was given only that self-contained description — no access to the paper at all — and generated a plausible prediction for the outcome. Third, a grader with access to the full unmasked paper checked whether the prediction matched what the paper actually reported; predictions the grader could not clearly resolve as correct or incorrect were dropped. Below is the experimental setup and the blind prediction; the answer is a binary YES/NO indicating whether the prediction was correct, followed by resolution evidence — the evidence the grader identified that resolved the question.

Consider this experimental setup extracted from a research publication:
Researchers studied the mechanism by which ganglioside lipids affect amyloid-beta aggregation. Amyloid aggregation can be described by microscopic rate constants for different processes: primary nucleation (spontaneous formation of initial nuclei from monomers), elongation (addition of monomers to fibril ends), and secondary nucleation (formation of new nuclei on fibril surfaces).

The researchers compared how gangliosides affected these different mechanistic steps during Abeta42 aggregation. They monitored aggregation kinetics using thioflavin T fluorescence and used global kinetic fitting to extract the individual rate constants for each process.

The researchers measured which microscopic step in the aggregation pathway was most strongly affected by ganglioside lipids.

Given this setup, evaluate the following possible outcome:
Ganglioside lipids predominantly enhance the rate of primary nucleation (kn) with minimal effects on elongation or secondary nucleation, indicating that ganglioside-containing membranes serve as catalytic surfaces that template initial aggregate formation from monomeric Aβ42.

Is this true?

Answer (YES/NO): NO